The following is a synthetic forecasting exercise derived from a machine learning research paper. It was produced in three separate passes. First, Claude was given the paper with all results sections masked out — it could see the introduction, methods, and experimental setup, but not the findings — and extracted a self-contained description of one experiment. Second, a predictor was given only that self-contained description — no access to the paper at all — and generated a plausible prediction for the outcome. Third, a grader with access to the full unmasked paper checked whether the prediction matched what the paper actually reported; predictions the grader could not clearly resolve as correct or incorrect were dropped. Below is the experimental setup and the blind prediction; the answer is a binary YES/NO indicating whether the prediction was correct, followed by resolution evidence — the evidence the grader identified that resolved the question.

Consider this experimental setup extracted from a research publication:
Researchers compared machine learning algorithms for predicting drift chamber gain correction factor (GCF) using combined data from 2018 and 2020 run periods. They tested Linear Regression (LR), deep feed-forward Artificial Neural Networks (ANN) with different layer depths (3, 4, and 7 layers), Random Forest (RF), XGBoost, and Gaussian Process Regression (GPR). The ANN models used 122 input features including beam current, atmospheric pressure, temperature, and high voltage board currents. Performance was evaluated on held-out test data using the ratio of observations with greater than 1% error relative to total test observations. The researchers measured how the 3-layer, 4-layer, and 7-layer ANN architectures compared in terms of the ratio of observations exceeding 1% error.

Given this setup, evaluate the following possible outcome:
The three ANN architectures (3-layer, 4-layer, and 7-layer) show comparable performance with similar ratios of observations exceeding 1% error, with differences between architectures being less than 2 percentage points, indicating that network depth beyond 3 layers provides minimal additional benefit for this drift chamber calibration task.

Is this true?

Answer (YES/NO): NO